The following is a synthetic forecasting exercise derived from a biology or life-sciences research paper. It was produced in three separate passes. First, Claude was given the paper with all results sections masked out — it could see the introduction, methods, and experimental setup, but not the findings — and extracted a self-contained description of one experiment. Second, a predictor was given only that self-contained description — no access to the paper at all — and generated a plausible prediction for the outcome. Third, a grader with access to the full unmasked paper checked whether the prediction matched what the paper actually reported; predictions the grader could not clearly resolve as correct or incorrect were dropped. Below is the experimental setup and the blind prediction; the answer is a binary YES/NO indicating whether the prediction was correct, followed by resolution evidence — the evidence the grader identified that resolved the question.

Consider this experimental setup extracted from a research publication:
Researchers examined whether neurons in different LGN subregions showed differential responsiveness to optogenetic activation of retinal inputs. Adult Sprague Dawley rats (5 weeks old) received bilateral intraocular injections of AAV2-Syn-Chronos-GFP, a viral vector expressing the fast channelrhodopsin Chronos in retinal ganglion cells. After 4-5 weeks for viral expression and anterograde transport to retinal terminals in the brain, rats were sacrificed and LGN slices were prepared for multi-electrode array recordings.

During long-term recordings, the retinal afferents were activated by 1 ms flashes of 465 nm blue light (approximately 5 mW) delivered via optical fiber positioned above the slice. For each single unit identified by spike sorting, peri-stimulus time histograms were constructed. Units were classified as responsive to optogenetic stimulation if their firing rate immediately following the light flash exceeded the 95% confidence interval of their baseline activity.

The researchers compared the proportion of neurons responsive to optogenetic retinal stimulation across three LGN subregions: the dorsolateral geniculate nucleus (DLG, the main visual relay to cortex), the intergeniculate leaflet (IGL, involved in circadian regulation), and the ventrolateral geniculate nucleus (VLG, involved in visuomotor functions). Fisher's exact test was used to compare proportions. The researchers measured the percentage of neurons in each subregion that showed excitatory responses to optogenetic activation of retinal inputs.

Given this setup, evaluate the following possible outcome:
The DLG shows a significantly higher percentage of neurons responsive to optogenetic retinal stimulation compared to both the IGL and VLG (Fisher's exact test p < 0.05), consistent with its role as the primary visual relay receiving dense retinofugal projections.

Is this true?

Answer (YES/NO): NO